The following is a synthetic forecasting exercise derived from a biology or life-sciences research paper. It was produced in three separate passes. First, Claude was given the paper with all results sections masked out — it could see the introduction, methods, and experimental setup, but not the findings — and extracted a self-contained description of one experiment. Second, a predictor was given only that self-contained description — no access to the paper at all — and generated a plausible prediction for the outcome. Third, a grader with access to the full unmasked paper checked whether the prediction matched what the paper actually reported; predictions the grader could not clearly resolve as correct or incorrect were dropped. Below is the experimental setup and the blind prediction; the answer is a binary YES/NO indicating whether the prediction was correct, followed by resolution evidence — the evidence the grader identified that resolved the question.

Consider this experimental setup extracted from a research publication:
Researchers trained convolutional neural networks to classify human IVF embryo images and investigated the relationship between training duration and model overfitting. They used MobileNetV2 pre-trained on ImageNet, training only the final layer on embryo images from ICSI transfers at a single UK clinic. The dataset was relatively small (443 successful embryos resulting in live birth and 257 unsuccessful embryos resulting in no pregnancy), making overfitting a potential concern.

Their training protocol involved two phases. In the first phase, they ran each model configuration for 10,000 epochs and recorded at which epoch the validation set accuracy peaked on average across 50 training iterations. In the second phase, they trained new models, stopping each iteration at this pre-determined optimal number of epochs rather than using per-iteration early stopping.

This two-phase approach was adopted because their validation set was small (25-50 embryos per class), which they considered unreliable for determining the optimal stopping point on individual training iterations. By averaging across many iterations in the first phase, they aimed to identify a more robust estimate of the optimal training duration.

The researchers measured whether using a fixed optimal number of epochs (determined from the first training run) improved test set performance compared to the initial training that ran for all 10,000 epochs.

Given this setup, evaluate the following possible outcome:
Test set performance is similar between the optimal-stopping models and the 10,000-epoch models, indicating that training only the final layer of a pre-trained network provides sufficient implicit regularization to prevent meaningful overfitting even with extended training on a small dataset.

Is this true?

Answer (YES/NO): NO